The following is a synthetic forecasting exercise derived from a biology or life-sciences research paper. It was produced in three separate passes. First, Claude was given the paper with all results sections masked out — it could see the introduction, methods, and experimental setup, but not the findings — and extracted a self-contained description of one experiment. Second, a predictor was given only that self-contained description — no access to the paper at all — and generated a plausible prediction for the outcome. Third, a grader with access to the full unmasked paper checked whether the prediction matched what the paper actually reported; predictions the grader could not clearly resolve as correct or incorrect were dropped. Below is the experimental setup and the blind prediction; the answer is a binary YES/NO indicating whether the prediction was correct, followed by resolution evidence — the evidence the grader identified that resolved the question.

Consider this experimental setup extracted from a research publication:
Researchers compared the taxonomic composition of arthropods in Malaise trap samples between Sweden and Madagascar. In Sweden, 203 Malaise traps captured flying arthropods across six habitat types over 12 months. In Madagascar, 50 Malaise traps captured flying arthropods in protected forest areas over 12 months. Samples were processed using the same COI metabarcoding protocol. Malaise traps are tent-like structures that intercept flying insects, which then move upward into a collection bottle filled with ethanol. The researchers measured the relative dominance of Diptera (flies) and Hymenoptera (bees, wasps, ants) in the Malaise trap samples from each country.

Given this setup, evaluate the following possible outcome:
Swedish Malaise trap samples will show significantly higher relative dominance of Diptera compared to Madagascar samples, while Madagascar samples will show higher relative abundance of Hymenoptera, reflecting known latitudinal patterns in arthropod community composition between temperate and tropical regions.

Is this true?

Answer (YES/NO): NO